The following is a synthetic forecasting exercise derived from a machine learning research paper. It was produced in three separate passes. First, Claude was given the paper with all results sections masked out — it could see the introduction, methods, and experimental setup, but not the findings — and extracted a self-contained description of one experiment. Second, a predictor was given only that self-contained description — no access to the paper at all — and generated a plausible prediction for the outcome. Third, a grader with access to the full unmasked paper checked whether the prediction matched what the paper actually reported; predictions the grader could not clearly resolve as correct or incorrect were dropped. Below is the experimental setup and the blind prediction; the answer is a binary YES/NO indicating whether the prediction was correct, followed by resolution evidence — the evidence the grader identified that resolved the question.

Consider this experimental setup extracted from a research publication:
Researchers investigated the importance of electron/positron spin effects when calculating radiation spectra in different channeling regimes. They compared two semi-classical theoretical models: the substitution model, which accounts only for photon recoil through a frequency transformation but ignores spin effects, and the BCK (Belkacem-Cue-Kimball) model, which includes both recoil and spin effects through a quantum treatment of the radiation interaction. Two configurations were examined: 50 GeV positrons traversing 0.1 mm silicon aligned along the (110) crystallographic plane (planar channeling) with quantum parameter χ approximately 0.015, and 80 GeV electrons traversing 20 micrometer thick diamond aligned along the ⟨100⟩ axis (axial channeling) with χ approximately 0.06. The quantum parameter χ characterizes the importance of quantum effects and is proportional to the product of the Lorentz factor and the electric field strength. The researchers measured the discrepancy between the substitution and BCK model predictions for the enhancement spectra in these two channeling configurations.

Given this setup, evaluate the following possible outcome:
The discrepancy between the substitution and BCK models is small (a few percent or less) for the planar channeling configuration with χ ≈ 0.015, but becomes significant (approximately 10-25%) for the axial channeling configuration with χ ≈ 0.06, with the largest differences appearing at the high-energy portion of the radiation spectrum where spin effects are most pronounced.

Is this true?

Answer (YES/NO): NO